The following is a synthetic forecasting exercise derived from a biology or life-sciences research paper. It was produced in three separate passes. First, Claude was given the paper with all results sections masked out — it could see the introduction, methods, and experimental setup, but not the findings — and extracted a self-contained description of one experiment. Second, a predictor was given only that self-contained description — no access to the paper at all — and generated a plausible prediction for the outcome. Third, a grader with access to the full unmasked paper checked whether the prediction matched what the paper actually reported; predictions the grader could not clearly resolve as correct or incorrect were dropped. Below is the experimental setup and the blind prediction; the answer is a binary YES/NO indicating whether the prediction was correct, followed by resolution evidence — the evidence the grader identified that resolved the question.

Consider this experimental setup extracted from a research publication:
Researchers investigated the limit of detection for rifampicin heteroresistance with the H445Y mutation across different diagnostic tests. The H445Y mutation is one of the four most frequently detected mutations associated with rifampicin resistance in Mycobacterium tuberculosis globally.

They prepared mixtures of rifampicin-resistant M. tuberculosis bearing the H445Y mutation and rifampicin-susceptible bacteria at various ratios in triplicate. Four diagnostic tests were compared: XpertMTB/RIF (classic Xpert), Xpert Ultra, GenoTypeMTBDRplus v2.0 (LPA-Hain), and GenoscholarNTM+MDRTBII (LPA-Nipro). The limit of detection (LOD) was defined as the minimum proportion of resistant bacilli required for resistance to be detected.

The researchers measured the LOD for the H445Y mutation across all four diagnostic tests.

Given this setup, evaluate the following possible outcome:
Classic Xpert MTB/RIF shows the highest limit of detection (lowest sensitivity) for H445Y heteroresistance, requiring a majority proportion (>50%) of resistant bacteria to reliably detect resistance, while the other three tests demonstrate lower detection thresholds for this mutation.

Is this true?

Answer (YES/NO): YES